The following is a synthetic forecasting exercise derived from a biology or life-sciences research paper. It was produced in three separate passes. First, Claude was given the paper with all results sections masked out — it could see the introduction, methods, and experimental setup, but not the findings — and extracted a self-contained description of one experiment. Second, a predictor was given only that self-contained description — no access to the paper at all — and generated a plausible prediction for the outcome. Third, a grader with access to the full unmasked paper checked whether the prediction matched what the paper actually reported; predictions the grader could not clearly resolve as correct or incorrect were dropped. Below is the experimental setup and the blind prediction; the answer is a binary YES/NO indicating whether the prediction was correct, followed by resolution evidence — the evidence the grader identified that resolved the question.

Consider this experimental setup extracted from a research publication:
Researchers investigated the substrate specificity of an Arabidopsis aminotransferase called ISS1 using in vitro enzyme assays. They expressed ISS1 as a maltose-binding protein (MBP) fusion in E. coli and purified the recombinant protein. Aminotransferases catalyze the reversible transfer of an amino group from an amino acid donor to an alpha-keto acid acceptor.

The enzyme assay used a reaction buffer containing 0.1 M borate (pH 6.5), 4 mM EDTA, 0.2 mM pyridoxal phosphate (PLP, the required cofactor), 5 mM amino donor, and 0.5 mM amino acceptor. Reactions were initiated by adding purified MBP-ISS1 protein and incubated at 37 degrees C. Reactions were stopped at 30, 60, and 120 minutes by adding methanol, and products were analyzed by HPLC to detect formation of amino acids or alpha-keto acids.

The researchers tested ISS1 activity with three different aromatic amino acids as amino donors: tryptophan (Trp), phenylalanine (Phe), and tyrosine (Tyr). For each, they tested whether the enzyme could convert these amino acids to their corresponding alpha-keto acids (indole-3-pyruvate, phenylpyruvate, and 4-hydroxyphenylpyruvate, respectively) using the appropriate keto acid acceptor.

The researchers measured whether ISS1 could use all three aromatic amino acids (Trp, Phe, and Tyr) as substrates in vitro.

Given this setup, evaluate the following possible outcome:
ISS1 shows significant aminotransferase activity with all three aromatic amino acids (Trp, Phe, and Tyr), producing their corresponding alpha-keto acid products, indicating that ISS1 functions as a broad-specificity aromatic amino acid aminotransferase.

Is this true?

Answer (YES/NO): YES